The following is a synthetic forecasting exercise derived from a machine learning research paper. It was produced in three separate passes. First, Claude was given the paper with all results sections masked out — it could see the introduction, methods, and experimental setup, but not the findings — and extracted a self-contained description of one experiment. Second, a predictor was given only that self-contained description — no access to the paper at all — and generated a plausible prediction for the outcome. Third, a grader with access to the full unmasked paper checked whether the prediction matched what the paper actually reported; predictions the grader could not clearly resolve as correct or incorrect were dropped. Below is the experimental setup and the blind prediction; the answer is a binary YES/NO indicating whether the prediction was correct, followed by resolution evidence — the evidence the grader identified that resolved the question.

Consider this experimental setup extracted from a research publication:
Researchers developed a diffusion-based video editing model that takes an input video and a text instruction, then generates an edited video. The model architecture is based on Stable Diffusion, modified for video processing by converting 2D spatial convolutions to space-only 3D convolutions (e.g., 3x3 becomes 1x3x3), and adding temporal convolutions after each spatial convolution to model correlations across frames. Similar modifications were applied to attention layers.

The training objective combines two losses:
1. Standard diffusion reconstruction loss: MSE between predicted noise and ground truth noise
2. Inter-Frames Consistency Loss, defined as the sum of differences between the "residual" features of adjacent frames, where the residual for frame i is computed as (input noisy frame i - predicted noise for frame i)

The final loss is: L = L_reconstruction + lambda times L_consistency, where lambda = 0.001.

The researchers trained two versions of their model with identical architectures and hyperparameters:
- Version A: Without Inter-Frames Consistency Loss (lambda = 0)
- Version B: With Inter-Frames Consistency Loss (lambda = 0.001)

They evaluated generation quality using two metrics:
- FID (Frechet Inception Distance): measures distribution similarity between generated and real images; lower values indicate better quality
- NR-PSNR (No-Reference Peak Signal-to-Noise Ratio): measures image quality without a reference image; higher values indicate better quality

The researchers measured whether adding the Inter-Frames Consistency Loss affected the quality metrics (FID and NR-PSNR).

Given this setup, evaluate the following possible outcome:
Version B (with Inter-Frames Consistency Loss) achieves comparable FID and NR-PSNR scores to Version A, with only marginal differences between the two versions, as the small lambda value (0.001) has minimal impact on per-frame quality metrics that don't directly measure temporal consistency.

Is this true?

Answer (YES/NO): NO